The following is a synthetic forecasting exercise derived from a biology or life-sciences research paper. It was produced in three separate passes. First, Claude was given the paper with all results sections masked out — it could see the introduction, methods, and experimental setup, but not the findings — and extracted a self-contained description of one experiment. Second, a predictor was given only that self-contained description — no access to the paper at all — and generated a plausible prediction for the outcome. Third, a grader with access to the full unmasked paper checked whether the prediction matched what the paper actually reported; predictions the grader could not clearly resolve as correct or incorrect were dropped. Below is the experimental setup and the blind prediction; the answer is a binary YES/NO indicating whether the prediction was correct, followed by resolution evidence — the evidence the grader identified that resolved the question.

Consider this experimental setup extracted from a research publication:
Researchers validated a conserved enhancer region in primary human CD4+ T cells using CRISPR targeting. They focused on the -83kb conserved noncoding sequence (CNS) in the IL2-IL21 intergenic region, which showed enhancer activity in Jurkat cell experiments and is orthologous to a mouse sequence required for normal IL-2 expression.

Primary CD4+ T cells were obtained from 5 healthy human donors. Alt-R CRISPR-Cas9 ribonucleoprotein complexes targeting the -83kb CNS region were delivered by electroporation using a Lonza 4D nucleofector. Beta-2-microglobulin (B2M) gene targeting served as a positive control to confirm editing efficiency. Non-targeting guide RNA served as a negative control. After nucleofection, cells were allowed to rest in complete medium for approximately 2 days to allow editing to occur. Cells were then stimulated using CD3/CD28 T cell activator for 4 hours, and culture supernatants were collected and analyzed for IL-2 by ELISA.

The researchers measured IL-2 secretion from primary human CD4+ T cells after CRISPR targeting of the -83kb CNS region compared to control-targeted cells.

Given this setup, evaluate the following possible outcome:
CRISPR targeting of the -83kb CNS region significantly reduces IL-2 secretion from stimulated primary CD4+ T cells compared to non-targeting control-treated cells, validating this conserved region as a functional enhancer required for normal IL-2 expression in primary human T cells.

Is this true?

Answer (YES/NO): YES